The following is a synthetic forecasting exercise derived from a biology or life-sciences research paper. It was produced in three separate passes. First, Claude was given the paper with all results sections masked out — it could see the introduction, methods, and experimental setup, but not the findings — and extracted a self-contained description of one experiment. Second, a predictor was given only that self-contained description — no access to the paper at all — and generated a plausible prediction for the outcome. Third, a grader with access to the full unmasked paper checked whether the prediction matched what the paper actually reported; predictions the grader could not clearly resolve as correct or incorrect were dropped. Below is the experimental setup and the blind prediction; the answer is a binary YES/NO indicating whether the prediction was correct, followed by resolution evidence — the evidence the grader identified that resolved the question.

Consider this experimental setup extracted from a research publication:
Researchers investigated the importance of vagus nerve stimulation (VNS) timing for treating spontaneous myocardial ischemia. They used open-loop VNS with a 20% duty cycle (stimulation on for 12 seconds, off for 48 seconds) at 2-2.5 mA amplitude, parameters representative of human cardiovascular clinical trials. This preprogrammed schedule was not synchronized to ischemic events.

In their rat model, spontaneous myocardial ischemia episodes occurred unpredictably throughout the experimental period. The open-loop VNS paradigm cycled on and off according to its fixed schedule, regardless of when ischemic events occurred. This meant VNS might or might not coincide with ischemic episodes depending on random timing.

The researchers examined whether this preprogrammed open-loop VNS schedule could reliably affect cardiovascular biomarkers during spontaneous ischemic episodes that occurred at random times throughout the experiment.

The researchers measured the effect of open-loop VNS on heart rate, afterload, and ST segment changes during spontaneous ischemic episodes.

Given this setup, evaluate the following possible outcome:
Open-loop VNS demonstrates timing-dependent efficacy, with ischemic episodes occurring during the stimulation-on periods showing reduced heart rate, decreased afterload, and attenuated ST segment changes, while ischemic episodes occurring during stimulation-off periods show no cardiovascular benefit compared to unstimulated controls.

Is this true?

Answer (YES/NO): NO